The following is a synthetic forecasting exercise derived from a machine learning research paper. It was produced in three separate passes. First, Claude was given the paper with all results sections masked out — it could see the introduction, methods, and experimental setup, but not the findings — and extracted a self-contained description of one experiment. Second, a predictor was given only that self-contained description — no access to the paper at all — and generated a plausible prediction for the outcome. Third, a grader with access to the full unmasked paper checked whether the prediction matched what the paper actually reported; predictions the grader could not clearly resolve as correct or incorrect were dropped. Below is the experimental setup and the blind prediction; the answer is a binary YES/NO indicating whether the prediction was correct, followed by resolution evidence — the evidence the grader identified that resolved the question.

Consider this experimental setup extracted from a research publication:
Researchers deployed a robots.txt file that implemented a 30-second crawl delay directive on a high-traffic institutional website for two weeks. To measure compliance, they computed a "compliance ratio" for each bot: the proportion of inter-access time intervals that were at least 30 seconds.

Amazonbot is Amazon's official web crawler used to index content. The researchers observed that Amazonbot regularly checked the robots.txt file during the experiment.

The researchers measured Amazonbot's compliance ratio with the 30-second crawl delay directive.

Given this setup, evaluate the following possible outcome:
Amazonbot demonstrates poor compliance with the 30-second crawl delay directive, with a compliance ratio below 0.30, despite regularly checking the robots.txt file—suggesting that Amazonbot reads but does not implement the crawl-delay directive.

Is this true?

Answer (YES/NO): NO